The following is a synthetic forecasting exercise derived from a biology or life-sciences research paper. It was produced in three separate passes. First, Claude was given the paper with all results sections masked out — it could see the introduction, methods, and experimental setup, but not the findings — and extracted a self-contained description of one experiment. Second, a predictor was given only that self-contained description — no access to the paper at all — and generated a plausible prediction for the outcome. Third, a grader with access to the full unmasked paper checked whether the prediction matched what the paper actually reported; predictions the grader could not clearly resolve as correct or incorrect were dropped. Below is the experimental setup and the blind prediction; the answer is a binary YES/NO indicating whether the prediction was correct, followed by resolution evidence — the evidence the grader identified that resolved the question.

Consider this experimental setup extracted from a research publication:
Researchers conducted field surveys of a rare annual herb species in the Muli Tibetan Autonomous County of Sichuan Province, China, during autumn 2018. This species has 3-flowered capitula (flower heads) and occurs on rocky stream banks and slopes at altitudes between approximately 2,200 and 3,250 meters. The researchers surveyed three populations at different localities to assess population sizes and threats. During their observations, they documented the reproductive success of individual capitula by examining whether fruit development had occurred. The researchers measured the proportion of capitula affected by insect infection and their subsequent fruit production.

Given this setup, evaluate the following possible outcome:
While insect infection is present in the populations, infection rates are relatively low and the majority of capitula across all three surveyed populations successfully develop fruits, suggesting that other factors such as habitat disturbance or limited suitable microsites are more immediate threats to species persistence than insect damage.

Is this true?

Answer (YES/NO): NO